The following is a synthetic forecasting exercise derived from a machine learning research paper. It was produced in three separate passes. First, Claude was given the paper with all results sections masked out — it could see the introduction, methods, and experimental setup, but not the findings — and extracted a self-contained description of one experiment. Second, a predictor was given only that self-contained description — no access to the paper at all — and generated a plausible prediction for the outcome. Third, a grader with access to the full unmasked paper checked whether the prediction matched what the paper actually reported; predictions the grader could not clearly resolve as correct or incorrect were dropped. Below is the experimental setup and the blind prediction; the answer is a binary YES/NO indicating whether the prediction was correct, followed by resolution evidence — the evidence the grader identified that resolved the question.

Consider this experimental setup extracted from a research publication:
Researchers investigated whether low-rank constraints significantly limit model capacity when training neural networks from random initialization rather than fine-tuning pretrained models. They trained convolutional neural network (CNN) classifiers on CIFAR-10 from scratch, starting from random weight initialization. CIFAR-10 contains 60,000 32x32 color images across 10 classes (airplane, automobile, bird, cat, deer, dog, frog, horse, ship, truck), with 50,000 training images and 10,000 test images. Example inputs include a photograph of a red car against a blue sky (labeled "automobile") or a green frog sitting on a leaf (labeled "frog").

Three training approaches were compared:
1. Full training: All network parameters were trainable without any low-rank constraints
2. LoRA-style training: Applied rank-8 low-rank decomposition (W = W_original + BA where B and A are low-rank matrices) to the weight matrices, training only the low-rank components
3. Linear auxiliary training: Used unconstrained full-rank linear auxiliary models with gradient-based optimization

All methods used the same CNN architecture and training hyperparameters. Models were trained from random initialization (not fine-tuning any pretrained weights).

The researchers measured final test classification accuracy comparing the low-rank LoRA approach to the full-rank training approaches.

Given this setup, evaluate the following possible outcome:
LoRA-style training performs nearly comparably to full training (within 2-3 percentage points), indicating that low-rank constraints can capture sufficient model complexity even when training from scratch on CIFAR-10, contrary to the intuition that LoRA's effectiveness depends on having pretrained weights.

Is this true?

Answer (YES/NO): NO